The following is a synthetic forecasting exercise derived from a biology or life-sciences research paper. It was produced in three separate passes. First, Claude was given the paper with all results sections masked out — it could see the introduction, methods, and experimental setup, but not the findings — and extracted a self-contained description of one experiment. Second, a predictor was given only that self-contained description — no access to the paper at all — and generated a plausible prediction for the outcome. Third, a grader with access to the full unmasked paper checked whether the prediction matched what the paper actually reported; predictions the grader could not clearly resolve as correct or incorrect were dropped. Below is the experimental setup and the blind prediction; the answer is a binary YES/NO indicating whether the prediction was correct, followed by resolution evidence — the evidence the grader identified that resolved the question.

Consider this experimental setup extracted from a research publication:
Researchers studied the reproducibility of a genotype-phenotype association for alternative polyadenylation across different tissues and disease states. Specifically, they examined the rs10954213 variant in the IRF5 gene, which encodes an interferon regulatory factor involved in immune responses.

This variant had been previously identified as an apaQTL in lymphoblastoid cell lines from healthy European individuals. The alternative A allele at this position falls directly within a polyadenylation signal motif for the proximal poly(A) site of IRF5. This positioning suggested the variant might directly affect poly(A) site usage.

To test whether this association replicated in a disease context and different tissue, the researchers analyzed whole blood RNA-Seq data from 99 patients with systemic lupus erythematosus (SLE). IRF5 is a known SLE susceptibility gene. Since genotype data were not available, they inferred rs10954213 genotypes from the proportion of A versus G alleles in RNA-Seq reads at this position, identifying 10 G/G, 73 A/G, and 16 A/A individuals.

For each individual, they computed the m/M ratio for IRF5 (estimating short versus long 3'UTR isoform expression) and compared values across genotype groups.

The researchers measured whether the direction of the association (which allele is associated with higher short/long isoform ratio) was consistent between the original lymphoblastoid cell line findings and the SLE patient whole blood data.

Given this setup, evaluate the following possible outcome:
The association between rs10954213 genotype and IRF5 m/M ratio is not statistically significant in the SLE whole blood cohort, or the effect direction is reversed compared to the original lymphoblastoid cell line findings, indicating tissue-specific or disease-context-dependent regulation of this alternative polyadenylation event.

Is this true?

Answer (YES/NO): NO